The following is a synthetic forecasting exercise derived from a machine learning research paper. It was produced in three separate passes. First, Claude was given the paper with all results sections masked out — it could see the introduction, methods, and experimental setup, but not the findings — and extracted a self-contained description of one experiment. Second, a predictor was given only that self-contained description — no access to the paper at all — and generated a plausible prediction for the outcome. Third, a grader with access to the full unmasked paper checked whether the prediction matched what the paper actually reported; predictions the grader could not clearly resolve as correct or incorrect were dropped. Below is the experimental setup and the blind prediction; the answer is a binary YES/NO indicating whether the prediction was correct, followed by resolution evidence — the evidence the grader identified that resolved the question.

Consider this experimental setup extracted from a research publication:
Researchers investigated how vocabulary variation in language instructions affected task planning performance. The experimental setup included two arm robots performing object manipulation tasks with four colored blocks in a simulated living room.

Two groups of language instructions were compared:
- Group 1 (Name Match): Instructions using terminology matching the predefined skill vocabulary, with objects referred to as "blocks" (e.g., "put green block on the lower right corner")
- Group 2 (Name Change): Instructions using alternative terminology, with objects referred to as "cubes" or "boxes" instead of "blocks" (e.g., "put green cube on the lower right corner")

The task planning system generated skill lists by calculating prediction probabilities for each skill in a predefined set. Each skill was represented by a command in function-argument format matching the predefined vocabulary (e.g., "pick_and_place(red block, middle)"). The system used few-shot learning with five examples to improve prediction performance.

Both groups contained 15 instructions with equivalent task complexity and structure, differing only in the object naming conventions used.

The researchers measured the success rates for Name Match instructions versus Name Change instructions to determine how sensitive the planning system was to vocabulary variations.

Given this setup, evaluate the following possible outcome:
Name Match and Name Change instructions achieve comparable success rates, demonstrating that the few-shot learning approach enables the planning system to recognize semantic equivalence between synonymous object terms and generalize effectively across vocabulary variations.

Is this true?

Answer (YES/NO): NO